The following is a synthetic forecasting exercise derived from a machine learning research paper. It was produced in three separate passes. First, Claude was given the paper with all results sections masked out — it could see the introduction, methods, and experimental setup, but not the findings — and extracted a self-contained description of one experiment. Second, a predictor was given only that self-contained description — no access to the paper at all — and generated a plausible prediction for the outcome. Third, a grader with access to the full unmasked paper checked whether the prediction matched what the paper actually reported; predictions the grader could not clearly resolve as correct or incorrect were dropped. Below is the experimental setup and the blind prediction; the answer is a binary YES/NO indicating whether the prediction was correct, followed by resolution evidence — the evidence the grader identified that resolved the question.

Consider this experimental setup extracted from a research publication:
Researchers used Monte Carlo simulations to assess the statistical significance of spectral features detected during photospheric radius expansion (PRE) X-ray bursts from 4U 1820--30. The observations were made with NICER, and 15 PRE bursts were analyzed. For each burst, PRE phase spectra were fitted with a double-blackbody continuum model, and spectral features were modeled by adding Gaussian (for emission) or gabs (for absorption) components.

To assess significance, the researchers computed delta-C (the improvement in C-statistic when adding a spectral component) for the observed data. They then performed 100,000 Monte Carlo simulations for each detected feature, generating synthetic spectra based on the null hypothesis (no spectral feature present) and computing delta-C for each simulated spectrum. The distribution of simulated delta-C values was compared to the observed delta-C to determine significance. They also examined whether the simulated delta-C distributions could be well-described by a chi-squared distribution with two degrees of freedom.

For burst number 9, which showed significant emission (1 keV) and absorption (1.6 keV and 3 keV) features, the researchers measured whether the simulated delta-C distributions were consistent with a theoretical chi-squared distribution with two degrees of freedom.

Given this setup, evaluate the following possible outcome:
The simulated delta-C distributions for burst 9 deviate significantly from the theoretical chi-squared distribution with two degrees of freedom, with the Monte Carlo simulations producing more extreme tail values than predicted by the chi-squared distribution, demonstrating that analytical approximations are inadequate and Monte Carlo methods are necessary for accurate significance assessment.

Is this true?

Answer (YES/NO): NO